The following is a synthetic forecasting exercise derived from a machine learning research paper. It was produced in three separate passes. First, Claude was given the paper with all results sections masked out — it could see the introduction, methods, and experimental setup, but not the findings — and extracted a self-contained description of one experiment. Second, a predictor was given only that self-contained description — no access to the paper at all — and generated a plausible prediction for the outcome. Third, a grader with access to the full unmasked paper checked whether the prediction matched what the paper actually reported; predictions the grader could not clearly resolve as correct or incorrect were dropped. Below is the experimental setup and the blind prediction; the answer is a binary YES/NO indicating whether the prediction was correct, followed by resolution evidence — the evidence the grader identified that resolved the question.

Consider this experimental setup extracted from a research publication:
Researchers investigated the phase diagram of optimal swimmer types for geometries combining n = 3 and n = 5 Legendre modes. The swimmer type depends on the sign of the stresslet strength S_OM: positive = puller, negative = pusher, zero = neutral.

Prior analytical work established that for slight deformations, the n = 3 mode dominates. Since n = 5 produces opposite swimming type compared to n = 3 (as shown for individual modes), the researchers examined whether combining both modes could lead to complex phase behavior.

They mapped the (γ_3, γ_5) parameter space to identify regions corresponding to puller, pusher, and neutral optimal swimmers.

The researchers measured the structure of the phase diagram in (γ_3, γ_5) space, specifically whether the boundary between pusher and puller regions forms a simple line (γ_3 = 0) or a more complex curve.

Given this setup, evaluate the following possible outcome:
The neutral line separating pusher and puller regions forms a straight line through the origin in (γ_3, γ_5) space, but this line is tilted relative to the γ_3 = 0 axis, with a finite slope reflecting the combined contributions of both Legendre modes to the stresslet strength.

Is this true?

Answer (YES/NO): NO